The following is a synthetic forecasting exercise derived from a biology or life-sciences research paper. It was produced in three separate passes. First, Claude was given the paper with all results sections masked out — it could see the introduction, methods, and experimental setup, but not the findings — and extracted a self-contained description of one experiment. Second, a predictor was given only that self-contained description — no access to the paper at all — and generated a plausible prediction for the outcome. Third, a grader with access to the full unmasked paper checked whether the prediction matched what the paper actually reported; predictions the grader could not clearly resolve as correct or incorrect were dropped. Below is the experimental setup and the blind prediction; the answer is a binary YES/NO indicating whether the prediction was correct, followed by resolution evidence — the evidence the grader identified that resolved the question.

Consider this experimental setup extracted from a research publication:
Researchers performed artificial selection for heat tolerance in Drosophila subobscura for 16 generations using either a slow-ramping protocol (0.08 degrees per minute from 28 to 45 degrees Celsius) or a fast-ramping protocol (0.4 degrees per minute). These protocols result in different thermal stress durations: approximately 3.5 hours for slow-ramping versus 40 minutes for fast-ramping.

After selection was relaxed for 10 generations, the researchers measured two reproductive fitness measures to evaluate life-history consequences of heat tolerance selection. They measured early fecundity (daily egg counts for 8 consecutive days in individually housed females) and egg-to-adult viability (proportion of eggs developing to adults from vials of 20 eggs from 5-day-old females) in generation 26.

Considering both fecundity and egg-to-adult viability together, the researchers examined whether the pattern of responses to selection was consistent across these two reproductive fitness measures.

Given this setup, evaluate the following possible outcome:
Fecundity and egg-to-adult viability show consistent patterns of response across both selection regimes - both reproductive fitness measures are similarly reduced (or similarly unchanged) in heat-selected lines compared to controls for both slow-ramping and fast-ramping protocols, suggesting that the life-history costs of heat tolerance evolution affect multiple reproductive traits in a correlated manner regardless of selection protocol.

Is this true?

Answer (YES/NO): NO